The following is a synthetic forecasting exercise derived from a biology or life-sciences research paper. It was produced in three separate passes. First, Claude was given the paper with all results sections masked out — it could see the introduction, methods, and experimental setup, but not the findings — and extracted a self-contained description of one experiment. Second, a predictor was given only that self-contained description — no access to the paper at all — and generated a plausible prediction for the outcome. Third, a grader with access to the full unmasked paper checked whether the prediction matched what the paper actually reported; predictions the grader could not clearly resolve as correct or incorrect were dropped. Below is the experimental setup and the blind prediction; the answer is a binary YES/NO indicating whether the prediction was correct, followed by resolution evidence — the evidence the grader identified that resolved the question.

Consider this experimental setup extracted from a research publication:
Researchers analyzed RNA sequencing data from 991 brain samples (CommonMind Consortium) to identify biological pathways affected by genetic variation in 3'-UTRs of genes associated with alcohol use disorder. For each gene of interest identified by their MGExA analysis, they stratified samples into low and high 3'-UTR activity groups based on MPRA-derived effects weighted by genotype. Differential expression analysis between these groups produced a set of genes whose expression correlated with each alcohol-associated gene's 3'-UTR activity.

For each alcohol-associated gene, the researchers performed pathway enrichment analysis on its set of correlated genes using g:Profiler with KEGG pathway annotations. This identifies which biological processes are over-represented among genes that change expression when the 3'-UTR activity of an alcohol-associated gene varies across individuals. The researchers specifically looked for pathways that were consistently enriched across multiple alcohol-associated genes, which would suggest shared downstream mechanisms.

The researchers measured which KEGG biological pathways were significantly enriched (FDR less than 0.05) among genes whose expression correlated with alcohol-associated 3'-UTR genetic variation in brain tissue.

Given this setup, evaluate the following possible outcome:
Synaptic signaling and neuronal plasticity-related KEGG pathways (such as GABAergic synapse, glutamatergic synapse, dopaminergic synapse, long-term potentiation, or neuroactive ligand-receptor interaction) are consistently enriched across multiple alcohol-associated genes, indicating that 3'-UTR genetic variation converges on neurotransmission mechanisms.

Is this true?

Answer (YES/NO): NO